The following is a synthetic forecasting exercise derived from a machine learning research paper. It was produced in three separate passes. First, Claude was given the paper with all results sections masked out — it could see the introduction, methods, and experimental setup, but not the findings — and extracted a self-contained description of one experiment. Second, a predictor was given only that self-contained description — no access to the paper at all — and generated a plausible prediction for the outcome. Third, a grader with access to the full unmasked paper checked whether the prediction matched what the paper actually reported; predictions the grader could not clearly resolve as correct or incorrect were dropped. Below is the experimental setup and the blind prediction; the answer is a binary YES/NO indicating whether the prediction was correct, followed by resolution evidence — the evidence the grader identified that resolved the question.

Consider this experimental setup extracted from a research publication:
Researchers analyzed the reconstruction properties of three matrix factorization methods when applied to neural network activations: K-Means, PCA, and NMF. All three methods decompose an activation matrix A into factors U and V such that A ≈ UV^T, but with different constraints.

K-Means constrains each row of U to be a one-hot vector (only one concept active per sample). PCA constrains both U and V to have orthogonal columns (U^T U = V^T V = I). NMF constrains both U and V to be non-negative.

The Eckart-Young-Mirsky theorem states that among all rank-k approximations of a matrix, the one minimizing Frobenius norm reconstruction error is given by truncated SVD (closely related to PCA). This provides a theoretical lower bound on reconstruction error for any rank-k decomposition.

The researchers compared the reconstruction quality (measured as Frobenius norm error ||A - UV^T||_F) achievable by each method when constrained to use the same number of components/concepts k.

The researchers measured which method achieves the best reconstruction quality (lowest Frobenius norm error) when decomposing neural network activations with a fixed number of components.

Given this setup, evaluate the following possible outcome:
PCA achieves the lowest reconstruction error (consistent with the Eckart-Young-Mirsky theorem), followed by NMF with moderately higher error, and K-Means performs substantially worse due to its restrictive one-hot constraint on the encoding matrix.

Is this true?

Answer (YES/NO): YES